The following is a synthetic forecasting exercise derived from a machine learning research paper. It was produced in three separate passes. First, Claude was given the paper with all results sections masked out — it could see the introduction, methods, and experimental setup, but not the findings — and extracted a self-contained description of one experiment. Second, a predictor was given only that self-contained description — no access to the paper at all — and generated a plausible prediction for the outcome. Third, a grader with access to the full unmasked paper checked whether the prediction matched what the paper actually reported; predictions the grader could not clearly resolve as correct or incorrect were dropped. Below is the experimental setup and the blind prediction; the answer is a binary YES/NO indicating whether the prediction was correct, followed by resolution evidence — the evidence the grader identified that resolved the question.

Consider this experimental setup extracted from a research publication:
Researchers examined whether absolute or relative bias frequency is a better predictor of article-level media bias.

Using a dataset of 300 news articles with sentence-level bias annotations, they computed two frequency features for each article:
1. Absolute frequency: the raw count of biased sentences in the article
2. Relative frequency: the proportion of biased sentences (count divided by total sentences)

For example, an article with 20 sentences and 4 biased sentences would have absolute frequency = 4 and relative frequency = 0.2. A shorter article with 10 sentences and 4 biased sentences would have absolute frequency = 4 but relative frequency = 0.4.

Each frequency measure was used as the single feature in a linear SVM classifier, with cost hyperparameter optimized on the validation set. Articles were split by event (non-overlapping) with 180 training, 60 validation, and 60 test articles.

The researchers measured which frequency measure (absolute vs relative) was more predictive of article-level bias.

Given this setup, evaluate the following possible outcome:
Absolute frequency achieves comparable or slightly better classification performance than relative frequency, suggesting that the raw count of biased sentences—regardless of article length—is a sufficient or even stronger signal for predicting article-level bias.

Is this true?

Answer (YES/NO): YES